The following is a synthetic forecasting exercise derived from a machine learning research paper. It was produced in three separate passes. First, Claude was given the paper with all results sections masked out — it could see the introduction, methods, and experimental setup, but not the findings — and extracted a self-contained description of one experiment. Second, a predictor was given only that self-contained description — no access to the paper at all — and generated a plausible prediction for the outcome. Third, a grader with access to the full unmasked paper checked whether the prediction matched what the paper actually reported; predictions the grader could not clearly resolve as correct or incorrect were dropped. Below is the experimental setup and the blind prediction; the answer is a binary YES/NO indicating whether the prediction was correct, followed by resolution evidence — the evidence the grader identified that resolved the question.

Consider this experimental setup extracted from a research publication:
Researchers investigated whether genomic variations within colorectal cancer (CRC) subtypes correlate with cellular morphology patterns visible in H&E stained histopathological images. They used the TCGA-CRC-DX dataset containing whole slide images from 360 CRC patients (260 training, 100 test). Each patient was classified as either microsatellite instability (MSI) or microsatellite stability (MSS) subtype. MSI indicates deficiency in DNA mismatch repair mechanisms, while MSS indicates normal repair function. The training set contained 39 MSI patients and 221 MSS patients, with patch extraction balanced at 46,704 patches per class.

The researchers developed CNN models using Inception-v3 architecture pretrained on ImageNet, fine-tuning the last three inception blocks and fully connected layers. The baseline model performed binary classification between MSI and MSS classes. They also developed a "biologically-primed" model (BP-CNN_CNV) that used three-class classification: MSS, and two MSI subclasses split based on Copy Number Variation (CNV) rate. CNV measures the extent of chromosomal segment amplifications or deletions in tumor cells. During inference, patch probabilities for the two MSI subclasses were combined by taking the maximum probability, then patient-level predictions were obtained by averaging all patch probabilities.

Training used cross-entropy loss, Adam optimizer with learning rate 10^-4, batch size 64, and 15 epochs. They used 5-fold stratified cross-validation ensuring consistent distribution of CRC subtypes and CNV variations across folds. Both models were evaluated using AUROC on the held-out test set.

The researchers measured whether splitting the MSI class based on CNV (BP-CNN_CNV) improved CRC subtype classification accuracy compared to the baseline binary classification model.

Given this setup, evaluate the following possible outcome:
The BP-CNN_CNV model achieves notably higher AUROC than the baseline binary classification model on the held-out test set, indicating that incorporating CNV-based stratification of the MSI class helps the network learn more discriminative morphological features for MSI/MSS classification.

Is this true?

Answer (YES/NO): NO